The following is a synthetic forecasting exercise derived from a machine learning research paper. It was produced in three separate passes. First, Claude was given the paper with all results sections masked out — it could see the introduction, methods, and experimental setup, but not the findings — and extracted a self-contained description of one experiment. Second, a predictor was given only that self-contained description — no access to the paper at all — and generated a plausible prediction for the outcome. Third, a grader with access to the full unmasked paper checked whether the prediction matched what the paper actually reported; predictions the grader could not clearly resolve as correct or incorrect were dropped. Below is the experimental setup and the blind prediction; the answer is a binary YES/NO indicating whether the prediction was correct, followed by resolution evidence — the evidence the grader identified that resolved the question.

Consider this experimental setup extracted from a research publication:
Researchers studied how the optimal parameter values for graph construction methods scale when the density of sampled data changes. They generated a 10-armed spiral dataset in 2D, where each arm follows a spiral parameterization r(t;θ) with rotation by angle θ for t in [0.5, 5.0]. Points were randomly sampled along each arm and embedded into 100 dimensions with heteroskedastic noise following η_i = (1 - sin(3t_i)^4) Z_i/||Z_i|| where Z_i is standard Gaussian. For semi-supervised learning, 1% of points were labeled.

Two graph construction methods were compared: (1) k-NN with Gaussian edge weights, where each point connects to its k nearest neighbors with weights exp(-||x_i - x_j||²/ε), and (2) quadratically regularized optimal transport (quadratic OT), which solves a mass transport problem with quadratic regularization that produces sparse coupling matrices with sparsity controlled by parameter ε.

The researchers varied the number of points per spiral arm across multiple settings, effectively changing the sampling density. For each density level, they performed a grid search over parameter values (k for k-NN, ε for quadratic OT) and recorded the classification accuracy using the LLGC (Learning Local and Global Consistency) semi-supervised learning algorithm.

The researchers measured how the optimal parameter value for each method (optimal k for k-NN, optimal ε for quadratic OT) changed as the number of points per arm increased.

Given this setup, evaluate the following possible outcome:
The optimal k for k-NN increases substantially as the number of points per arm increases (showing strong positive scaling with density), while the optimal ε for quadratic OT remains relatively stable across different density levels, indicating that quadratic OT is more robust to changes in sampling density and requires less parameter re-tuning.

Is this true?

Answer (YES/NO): YES